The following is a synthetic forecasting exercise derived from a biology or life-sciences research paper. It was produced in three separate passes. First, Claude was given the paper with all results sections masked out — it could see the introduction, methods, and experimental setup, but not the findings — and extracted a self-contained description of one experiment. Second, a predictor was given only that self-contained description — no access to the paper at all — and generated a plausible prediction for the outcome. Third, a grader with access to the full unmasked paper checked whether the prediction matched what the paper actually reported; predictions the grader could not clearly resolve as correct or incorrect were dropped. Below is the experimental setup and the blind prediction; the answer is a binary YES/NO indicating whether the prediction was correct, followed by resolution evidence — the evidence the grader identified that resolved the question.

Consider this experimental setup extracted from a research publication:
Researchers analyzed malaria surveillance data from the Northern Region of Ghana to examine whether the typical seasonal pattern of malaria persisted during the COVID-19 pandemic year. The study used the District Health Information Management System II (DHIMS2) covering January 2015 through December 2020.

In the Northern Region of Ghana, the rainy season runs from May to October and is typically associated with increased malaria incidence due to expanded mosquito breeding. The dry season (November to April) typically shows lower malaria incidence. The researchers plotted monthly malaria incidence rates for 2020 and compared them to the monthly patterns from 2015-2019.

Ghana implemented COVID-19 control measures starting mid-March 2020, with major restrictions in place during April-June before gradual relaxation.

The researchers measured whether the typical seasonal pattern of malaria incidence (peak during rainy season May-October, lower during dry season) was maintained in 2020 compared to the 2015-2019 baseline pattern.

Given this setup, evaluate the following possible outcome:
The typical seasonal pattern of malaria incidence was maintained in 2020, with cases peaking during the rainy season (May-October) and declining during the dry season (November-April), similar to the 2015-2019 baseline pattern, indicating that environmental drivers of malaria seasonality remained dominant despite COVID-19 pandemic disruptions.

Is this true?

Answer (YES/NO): NO